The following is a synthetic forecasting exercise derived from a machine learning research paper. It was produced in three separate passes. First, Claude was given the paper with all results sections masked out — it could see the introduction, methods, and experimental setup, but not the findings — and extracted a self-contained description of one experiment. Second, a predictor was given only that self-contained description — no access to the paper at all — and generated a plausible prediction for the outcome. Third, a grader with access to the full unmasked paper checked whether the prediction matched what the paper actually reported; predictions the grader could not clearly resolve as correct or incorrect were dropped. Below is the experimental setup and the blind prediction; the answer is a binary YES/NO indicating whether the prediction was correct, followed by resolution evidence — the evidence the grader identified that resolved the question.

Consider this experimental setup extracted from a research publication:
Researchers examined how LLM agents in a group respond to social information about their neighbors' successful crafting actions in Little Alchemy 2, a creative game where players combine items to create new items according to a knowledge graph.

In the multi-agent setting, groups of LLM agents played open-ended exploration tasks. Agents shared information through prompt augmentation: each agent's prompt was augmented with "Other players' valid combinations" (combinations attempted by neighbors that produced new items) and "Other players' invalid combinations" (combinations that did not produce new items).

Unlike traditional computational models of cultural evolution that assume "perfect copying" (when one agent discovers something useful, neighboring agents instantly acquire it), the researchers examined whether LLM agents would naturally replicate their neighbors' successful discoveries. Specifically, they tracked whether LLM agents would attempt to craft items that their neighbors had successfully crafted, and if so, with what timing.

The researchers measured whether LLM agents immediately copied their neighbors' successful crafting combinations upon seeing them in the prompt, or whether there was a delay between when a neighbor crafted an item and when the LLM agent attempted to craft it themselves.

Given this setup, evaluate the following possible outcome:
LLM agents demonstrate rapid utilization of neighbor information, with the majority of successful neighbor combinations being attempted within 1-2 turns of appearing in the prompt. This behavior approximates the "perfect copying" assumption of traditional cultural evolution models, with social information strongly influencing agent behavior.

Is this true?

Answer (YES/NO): NO